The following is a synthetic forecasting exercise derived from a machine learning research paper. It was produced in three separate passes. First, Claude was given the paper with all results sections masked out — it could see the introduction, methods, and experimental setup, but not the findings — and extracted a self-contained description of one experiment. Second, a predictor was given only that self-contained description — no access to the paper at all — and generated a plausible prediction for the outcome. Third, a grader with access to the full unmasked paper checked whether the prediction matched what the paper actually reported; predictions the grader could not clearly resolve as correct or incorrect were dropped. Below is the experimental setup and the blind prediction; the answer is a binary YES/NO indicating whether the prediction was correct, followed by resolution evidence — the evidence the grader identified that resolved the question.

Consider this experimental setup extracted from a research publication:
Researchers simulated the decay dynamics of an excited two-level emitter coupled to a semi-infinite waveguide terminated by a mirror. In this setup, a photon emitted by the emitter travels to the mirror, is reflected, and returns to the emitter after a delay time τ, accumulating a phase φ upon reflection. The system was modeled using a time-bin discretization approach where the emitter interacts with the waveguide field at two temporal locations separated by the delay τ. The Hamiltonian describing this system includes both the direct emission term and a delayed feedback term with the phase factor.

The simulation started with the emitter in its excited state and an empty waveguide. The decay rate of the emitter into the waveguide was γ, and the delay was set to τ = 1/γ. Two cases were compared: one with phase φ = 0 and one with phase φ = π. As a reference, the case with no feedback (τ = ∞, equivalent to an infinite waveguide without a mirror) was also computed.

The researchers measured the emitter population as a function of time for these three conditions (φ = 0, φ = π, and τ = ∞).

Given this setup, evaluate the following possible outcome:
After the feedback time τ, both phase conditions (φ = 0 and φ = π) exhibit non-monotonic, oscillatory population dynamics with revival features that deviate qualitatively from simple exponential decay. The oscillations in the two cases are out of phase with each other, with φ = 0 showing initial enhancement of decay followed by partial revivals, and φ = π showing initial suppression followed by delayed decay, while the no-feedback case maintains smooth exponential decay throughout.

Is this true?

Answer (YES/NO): NO